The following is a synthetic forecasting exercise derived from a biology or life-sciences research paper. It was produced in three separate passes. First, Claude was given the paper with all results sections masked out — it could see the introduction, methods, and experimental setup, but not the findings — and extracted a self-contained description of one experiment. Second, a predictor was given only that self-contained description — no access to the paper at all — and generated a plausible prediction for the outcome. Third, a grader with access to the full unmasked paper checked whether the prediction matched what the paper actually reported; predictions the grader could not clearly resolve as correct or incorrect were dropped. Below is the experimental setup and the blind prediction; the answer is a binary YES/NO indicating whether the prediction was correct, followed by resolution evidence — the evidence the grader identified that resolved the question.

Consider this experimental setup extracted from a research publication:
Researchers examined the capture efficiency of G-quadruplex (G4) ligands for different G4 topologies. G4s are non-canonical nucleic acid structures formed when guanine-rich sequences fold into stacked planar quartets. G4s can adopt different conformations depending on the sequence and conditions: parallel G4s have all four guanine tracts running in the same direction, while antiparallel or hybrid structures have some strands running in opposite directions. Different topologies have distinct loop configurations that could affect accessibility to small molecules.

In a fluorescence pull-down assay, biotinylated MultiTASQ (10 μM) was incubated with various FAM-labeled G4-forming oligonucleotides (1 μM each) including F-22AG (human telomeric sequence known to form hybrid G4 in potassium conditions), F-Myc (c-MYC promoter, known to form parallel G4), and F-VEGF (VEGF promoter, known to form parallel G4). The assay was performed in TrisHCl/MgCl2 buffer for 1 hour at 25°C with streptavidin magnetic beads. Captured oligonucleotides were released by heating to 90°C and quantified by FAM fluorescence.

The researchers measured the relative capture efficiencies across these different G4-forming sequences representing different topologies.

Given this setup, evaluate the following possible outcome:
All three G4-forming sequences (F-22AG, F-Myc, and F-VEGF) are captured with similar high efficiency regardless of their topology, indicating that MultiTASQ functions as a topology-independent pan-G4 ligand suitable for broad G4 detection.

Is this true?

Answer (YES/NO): NO